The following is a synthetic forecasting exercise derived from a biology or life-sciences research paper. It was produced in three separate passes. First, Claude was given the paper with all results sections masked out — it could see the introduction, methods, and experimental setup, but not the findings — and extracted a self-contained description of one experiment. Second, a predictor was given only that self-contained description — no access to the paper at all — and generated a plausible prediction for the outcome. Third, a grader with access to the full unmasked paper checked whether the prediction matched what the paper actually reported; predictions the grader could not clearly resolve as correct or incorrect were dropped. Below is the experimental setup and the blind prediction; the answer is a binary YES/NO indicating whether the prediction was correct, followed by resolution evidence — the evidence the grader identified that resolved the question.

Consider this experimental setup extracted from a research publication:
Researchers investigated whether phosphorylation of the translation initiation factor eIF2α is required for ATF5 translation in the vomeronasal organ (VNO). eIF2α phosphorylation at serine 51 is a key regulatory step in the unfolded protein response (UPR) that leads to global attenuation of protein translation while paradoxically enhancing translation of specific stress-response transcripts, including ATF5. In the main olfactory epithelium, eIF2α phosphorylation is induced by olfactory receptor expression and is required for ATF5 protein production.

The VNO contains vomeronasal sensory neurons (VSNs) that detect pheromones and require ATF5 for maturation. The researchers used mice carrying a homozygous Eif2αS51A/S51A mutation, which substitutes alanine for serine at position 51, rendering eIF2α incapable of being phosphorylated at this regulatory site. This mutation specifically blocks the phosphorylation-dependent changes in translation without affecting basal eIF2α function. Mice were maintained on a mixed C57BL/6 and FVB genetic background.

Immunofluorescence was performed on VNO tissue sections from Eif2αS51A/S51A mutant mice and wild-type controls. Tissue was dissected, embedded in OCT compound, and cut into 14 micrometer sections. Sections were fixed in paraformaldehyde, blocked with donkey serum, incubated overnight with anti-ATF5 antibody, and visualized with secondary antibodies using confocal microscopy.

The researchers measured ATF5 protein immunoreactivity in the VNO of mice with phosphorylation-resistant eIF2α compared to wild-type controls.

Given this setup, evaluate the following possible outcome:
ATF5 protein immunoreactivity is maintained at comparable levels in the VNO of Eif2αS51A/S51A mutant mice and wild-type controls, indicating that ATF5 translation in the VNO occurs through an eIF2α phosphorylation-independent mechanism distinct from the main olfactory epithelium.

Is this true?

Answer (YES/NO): NO